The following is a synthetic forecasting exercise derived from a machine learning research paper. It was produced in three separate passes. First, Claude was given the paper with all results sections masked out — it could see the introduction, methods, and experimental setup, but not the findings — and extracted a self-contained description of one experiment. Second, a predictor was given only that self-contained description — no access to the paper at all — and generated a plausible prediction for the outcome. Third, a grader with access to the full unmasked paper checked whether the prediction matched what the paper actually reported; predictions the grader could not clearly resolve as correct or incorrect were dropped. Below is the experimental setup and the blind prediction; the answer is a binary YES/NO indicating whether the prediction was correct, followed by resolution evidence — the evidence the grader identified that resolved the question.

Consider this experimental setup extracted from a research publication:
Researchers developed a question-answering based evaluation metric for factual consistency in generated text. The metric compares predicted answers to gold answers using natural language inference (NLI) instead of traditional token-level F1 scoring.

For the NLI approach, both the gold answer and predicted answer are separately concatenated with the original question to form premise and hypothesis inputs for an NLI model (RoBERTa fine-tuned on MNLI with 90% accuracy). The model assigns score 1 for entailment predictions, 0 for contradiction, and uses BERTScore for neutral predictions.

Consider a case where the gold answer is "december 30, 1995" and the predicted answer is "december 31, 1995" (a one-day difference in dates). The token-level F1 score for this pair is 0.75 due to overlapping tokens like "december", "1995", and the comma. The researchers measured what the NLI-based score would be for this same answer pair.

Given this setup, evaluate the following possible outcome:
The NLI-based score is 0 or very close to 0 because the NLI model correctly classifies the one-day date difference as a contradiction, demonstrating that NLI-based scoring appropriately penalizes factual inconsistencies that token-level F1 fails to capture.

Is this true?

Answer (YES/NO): YES